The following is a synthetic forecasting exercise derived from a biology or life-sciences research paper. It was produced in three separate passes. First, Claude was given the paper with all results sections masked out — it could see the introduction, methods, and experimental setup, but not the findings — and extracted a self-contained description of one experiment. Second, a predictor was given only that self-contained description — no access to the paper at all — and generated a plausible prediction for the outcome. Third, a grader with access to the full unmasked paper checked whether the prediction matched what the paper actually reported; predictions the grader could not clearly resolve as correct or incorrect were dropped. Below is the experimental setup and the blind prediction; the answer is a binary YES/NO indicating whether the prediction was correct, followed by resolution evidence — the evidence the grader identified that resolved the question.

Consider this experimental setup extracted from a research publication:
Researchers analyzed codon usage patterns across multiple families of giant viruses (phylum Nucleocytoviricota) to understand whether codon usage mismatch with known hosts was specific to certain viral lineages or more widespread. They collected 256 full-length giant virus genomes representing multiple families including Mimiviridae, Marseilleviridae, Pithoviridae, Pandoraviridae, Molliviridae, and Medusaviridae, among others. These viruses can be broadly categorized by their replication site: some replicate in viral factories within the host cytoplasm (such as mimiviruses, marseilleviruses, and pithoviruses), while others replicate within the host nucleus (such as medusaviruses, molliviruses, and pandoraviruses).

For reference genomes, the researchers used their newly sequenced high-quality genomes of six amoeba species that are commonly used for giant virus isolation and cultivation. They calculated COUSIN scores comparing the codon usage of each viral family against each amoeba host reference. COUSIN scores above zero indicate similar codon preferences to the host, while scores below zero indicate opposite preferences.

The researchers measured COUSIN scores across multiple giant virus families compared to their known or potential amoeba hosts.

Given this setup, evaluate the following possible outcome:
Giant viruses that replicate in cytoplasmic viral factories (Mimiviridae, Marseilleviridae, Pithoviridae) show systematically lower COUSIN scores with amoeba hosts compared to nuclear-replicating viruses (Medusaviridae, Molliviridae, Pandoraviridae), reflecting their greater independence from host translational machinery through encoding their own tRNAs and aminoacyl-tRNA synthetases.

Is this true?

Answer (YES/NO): NO